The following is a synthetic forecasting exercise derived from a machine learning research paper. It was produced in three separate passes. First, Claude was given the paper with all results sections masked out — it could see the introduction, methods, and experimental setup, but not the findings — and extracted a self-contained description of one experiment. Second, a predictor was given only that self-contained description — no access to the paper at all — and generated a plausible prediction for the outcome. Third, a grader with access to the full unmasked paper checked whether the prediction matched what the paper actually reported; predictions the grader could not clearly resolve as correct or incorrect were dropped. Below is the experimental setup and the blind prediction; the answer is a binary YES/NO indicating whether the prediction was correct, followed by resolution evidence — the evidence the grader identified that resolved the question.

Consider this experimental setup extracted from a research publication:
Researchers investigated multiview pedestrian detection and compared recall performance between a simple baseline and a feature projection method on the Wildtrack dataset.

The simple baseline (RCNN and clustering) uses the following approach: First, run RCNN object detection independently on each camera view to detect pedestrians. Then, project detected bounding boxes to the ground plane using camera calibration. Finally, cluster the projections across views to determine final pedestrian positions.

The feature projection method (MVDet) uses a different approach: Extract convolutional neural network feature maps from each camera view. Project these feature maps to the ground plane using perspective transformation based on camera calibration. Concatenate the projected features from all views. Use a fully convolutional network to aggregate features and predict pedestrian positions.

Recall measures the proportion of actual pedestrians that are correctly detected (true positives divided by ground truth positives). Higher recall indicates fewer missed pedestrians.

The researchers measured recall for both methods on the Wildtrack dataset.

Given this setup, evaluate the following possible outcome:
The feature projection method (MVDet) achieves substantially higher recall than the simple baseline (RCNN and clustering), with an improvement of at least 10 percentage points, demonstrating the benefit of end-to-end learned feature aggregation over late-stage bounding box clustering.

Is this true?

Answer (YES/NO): YES